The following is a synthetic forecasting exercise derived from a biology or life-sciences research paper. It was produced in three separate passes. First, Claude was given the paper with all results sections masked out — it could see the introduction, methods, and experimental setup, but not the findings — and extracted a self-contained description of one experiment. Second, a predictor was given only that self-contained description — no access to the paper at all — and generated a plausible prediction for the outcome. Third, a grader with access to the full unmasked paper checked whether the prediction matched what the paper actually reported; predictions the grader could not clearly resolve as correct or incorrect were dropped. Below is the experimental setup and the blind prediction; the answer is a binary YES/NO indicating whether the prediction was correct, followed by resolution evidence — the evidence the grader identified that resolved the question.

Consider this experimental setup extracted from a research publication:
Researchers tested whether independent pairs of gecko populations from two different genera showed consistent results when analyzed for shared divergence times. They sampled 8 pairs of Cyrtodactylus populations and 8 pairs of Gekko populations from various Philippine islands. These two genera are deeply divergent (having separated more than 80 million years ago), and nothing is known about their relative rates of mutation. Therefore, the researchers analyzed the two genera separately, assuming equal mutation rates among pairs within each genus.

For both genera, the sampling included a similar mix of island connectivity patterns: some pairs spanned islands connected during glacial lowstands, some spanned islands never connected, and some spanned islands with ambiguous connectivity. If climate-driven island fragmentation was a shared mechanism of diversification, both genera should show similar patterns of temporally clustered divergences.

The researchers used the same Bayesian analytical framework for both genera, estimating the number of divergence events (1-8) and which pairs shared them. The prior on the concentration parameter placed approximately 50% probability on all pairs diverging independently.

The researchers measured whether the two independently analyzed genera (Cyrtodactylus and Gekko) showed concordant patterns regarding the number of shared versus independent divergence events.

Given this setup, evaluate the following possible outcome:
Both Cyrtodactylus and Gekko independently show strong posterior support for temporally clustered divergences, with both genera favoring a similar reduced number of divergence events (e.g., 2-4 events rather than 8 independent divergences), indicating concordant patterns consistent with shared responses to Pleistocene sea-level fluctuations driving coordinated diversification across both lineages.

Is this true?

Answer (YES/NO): NO